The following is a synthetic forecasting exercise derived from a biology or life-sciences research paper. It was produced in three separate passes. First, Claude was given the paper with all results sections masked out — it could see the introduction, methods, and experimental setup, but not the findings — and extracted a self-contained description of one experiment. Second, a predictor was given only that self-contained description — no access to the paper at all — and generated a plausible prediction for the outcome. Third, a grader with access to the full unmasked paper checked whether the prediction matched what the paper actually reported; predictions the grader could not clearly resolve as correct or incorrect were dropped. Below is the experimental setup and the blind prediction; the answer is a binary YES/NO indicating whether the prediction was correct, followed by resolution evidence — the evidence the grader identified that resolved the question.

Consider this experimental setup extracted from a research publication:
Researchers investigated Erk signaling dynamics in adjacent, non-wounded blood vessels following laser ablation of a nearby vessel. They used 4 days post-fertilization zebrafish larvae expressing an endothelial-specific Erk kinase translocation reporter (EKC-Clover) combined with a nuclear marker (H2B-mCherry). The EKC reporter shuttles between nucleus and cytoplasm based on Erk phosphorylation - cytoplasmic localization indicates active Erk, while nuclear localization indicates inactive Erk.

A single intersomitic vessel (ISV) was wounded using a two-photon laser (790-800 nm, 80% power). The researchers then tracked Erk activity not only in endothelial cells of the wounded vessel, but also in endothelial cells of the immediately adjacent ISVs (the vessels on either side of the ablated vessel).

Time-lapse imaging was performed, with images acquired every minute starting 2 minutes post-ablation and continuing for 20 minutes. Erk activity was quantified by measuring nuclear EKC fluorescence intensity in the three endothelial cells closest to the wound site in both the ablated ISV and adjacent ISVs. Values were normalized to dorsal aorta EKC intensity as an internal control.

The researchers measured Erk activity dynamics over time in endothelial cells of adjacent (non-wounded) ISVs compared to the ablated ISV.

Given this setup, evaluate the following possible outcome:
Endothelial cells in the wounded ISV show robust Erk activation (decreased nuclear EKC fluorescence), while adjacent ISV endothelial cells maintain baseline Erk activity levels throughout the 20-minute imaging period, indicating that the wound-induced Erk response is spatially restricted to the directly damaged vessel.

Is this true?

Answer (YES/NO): NO